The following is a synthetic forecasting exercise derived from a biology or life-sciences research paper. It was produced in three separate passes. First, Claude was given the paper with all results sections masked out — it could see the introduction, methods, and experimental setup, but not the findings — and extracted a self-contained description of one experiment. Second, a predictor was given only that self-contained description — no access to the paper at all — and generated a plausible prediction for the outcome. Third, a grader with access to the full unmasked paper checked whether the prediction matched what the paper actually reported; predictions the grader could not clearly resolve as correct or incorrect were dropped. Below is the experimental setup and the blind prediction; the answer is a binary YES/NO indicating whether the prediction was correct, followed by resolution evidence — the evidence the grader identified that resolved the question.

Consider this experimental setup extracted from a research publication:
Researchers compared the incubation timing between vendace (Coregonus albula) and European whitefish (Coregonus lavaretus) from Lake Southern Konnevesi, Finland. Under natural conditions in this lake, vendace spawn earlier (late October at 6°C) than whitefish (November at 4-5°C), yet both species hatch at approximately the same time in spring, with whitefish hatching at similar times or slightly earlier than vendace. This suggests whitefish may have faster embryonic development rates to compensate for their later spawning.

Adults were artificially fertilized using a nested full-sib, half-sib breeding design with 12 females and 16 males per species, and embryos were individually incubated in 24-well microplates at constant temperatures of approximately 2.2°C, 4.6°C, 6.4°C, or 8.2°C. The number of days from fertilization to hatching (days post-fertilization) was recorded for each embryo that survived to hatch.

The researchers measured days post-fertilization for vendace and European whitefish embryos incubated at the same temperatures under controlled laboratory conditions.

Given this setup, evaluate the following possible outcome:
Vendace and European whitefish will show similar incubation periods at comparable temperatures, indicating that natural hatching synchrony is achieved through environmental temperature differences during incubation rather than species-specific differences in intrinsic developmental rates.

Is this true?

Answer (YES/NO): NO